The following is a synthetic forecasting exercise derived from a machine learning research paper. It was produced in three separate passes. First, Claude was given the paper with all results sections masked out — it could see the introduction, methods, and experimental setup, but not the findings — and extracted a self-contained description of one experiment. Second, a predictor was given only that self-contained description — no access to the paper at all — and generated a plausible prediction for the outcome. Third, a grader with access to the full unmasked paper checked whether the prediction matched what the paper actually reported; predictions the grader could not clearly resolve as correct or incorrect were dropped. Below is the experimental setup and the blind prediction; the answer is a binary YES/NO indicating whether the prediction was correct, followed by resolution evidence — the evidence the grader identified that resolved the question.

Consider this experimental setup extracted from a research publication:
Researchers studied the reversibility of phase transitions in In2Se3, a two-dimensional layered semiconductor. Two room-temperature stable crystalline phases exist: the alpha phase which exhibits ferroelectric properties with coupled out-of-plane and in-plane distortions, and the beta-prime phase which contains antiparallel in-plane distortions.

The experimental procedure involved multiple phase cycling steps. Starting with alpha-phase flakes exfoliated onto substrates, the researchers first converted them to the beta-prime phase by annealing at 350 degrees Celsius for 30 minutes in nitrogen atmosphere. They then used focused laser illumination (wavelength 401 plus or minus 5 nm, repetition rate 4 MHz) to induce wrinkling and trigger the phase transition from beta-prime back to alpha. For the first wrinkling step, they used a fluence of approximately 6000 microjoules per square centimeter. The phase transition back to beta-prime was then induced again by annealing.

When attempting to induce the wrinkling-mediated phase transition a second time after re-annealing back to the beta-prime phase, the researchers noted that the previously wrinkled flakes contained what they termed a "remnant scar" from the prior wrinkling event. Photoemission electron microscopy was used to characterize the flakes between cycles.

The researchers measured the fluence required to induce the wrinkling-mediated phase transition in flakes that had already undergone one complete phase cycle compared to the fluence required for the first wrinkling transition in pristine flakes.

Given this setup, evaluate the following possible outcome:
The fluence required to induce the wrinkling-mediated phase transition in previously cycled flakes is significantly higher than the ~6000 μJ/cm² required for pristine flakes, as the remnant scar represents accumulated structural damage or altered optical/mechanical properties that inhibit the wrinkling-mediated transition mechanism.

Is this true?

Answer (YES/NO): NO